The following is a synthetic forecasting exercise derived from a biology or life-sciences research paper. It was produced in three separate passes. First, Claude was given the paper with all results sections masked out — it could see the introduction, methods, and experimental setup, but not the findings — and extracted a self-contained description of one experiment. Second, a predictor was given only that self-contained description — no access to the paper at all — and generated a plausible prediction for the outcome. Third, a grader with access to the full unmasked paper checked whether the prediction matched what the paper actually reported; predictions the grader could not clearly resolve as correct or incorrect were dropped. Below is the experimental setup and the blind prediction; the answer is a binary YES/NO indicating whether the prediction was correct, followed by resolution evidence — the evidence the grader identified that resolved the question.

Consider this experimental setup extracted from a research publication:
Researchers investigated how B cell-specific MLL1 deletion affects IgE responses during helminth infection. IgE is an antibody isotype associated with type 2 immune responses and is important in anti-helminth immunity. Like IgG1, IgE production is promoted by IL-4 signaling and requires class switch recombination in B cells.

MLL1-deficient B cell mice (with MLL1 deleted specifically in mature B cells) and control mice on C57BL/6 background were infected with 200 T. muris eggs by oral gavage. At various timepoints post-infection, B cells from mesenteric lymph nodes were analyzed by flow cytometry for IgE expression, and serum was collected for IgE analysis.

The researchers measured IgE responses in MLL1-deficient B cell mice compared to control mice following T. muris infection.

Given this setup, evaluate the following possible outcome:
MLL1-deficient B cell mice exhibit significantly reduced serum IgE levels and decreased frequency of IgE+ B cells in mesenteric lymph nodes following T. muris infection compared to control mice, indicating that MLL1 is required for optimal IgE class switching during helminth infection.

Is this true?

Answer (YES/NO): NO